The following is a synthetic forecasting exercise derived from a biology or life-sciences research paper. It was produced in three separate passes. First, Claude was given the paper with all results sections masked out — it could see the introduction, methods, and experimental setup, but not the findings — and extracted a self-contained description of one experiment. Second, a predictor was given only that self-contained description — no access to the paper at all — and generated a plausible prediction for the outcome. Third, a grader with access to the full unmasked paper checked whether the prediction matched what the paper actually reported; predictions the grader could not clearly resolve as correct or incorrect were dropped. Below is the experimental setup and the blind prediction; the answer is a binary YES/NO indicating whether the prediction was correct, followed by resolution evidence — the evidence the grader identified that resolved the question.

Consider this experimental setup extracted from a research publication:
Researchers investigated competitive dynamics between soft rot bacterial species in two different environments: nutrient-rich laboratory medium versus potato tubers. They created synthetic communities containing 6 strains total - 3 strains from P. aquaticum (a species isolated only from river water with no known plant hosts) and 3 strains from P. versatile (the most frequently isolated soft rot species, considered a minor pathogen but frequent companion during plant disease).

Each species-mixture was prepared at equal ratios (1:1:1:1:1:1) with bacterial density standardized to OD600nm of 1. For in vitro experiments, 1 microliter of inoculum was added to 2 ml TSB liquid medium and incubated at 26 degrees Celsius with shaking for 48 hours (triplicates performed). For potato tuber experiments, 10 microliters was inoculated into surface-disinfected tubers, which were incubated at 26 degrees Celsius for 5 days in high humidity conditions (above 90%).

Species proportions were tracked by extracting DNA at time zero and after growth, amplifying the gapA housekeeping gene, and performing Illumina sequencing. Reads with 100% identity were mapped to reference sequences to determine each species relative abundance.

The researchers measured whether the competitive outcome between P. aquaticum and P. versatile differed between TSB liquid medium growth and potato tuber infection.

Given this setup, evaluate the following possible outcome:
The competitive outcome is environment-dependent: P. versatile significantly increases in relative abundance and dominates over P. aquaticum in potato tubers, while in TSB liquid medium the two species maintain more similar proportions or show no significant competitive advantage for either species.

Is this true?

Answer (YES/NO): NO